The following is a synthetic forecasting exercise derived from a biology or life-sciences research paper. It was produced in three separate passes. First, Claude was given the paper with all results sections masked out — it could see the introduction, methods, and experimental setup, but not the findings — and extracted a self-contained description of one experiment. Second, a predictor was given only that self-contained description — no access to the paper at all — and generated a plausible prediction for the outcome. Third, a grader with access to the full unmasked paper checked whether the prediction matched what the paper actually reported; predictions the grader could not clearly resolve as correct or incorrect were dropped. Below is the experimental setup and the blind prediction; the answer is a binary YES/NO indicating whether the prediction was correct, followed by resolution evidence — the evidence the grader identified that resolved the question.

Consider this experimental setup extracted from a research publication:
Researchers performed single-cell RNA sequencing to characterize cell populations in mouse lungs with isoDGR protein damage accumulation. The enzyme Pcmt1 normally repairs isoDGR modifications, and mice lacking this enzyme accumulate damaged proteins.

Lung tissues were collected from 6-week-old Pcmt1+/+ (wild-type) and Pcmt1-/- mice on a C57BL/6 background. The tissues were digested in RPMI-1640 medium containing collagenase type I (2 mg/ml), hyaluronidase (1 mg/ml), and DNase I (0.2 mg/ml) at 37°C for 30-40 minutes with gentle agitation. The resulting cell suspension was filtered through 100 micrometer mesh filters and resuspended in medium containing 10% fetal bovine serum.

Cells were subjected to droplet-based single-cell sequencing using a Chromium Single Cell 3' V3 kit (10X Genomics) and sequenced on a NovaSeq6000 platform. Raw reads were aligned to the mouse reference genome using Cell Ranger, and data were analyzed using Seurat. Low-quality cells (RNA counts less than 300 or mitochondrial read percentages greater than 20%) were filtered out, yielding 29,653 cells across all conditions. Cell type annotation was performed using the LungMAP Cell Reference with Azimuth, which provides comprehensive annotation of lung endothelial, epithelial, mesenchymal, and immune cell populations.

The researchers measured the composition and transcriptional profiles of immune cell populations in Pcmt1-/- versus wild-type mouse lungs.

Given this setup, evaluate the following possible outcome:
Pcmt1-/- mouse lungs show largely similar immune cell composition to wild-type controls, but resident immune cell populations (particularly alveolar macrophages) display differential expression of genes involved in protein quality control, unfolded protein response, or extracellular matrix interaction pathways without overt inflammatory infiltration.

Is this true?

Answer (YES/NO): NO